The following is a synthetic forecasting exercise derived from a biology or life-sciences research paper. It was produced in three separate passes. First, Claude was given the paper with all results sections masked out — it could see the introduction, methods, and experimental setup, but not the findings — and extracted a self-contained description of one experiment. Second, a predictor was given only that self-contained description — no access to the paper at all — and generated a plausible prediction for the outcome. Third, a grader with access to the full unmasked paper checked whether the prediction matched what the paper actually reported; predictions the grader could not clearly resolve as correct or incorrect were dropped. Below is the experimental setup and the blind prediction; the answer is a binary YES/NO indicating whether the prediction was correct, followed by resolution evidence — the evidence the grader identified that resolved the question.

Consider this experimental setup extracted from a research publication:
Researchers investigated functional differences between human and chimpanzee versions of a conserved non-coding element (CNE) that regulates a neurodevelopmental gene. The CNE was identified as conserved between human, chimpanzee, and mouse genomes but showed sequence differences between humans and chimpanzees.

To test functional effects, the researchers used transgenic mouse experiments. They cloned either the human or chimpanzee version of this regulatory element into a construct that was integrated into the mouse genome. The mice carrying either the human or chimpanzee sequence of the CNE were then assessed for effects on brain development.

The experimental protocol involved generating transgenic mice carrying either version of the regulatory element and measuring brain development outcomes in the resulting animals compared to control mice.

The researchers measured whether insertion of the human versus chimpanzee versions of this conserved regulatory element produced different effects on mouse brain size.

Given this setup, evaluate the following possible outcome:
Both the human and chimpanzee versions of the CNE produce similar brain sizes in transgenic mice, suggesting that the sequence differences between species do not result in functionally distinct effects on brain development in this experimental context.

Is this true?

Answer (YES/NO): NO